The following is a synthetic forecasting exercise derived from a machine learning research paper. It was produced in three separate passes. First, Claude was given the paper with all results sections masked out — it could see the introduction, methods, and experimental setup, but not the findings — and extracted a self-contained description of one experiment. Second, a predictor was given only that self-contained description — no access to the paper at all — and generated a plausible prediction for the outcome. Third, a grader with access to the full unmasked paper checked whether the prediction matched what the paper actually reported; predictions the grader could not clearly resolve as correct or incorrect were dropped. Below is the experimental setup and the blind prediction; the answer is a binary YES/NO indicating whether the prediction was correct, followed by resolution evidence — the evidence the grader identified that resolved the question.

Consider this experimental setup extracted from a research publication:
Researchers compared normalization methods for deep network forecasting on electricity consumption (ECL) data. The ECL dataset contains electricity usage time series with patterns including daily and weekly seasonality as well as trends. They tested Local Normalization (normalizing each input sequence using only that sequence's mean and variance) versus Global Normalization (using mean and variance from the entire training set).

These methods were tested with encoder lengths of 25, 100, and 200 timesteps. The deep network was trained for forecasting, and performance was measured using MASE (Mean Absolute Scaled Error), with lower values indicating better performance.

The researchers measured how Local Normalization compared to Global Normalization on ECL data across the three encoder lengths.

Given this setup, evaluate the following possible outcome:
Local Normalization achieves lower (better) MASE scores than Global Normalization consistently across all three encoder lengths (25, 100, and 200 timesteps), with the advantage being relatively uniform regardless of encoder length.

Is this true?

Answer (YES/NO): YES